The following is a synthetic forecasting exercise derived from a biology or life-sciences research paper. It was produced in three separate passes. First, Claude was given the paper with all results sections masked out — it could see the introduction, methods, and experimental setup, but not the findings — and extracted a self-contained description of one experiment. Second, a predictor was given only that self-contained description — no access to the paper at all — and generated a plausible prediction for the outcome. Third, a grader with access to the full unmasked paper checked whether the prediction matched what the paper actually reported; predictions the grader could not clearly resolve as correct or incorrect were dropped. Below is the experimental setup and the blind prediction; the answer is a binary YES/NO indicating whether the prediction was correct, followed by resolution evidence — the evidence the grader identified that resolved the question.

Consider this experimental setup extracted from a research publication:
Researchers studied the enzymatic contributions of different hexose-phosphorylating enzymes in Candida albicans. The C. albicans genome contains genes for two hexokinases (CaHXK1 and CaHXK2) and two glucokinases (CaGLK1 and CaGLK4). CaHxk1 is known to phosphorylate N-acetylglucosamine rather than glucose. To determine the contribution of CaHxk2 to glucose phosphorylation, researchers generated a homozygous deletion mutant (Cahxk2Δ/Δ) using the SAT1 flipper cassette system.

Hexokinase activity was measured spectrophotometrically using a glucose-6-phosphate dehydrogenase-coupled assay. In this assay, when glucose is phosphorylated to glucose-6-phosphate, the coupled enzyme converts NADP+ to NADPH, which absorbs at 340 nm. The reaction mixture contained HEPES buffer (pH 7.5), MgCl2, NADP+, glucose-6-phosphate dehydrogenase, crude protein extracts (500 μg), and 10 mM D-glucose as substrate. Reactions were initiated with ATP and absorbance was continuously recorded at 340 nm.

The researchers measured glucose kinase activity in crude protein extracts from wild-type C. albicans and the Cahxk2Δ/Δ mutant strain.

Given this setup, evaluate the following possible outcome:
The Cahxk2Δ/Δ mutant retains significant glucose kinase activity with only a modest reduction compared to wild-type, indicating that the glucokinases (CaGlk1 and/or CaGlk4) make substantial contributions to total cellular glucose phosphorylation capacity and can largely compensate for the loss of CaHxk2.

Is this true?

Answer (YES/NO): NO